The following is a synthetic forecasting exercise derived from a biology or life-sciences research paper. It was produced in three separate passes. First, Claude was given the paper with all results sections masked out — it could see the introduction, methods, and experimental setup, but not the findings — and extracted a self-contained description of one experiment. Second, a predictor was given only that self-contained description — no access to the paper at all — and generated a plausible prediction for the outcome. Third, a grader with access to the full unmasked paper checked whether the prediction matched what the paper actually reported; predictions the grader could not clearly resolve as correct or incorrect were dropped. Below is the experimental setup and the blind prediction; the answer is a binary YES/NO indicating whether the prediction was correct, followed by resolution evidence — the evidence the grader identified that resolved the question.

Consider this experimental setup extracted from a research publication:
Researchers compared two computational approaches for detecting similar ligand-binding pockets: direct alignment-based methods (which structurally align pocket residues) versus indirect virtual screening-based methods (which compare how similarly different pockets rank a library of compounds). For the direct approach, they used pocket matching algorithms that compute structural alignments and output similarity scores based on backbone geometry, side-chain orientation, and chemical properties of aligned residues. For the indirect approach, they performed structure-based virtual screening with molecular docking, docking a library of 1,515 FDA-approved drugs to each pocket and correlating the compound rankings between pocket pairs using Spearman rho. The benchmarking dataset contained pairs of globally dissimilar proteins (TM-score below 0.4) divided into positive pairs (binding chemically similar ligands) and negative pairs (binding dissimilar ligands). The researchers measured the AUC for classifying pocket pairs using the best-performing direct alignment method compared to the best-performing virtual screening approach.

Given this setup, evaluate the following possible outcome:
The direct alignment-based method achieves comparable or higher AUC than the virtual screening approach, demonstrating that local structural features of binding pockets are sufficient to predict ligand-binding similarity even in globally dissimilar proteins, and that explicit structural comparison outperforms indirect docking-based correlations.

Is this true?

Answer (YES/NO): YES